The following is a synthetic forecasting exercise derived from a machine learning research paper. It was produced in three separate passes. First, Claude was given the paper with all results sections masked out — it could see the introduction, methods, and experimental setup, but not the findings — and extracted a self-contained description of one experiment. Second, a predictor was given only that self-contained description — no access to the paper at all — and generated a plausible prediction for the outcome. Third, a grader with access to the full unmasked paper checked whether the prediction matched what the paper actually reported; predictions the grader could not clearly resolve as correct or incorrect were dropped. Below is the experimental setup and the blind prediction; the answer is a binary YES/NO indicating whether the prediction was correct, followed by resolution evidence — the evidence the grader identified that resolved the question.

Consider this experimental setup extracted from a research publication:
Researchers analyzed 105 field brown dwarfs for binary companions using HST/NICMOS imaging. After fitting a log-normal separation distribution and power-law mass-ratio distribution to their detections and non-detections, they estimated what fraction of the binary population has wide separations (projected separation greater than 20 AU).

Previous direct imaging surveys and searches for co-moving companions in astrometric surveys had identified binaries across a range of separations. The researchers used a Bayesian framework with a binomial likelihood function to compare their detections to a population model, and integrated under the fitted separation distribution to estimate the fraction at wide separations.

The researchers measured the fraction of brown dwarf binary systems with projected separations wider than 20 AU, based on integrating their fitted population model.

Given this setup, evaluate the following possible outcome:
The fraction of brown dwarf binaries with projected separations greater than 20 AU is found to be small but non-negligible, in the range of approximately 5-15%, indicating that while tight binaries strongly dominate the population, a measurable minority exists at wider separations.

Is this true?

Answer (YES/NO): NO